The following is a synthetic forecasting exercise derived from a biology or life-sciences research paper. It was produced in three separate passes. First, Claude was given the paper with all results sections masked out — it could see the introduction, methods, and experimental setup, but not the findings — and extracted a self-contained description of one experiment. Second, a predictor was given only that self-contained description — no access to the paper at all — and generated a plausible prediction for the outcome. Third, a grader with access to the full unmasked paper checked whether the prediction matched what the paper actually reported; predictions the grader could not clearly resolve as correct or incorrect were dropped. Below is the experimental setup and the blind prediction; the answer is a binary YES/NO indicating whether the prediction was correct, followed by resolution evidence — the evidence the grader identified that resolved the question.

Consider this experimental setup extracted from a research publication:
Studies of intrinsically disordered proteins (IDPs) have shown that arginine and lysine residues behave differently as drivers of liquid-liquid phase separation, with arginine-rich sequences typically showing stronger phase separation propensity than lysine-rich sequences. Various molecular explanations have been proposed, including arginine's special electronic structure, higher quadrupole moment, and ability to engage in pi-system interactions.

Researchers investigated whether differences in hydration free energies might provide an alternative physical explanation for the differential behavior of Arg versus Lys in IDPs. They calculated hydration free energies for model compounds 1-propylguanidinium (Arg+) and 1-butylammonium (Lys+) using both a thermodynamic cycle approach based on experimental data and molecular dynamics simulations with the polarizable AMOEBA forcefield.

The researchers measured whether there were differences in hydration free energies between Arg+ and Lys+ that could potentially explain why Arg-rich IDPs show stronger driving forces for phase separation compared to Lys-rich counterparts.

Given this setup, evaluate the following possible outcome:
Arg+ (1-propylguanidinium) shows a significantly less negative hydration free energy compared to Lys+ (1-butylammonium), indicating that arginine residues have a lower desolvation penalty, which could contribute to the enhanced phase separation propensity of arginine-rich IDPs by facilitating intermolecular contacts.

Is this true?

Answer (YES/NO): YES